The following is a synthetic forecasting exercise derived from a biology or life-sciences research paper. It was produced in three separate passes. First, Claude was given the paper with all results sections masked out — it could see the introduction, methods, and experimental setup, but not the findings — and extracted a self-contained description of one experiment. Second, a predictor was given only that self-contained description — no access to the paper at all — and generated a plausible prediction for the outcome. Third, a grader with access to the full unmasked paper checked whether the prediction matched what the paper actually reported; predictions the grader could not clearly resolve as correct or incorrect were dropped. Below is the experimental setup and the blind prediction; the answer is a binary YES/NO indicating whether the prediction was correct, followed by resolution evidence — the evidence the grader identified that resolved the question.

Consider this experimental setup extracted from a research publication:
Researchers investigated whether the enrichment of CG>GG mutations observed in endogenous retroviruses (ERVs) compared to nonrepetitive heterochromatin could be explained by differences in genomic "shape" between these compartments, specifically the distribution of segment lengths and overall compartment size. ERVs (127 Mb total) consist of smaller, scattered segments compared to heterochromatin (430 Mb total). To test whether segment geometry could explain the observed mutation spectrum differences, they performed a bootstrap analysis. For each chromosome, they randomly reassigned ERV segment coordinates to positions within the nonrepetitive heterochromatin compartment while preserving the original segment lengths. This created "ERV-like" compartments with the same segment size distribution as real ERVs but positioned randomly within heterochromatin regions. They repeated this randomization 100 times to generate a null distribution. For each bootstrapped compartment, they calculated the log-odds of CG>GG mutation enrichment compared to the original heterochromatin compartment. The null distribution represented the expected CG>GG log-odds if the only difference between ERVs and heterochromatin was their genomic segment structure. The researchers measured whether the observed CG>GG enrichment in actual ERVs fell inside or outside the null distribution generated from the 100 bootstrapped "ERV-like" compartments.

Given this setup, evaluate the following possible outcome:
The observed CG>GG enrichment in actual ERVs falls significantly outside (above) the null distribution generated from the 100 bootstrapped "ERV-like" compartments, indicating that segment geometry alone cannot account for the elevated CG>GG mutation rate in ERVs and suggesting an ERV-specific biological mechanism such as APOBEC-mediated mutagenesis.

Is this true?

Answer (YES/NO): YES